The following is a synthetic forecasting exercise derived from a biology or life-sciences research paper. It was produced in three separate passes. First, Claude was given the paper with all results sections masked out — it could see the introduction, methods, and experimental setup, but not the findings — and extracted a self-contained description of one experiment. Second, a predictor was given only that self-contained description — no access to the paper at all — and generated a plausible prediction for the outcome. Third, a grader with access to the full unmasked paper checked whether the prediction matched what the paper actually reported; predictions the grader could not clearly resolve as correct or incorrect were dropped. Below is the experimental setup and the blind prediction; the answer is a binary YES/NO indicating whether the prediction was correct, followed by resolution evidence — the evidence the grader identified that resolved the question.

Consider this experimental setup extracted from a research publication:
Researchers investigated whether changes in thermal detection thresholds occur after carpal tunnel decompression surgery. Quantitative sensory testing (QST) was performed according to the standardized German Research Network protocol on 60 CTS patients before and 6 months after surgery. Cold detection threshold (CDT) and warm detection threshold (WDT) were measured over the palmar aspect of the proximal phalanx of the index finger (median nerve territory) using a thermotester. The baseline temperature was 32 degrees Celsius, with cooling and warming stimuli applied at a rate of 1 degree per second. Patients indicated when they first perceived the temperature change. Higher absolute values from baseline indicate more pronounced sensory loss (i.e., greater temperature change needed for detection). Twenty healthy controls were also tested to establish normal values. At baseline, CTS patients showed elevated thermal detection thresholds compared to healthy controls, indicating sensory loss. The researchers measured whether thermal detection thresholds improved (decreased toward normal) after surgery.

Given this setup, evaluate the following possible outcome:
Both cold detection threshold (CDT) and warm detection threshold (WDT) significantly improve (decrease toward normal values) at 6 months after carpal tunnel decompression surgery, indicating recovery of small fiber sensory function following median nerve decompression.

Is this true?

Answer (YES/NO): NO